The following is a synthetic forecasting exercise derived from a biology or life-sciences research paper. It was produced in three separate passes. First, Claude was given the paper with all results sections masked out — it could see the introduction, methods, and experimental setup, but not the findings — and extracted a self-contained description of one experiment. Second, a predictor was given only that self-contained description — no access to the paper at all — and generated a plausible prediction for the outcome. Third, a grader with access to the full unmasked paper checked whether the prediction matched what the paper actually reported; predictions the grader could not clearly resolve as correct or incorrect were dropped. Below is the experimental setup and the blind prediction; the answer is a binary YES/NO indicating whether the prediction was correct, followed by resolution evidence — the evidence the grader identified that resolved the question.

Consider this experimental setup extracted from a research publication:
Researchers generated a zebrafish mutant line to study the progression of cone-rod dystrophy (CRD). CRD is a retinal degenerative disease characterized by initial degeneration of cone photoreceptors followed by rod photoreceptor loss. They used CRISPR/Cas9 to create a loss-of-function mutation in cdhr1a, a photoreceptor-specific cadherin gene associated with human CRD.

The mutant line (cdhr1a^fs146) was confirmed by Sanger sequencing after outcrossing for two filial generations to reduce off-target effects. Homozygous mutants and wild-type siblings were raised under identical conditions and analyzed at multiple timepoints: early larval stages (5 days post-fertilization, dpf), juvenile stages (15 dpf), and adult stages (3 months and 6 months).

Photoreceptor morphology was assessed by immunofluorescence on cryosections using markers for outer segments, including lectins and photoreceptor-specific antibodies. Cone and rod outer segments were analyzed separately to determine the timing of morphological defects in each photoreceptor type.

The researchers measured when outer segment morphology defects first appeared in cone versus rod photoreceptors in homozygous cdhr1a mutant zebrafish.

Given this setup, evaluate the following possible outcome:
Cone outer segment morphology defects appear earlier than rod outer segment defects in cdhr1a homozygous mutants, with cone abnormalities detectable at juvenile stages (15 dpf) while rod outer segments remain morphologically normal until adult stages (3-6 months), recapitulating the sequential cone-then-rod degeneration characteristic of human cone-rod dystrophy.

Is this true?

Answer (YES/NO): YES